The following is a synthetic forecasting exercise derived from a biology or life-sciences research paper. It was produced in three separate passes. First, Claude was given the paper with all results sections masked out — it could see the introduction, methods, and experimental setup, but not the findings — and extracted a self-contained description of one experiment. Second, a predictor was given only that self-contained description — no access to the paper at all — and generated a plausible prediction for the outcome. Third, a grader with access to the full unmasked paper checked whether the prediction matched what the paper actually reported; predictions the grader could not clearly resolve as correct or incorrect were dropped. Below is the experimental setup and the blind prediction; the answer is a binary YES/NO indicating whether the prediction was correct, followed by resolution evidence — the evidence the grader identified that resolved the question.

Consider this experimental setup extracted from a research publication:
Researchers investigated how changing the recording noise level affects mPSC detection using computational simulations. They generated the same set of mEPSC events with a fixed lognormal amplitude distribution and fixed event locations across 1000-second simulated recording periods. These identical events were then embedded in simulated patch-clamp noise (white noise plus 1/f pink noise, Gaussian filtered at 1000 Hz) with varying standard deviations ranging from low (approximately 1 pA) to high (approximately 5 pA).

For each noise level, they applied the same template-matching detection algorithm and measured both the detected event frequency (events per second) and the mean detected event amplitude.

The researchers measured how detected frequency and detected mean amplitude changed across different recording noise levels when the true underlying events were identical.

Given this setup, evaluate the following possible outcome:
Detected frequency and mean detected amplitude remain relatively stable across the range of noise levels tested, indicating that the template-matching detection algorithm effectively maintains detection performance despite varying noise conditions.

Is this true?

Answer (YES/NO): NO